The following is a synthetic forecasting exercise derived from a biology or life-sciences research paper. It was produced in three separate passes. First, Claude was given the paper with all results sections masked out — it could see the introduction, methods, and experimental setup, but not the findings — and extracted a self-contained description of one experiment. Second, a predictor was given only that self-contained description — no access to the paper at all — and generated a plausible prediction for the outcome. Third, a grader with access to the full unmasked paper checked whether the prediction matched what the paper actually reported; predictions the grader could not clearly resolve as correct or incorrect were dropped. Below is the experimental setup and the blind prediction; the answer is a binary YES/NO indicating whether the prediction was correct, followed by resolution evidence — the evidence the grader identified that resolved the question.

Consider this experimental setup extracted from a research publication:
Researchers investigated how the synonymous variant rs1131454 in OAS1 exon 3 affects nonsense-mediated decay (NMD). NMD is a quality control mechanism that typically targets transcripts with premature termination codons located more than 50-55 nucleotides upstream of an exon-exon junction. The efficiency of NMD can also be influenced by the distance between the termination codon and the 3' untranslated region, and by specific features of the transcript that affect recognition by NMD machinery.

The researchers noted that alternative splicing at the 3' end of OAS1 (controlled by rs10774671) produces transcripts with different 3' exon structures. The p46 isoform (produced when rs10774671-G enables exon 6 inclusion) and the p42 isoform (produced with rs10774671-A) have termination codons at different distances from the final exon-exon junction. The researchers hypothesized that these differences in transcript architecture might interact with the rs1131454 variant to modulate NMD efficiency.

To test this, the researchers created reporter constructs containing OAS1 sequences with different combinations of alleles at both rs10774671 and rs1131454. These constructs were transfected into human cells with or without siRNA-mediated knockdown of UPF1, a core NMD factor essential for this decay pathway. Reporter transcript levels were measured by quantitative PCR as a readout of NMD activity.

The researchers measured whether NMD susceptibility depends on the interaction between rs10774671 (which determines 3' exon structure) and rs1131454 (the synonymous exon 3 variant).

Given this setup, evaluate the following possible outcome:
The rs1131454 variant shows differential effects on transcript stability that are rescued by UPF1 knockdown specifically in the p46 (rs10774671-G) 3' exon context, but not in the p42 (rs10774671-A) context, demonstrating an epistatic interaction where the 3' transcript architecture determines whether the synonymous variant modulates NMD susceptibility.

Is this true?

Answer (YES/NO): NO